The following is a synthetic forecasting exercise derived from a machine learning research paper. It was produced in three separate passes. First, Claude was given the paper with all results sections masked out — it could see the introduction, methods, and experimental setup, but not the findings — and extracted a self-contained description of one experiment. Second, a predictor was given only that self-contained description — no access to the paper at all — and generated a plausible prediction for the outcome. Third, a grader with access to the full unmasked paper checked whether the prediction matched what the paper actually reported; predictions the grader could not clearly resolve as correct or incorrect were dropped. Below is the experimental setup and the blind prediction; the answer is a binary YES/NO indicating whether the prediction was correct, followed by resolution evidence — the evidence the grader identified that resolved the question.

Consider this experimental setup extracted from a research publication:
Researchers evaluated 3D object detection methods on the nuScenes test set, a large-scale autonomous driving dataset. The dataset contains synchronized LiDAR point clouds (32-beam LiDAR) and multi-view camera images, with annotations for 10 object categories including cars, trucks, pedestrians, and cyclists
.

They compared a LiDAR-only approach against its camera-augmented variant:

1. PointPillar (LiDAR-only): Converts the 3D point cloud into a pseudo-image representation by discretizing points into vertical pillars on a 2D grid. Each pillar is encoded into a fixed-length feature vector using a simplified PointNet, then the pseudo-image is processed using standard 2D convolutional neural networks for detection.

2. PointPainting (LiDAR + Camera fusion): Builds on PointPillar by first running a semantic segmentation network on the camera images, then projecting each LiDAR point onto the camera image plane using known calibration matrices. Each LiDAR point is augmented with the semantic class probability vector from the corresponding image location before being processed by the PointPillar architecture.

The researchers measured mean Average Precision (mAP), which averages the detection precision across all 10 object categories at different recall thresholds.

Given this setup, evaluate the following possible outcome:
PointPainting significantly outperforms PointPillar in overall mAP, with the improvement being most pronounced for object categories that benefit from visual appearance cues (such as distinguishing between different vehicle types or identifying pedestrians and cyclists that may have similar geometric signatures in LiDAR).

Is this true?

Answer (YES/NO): NO